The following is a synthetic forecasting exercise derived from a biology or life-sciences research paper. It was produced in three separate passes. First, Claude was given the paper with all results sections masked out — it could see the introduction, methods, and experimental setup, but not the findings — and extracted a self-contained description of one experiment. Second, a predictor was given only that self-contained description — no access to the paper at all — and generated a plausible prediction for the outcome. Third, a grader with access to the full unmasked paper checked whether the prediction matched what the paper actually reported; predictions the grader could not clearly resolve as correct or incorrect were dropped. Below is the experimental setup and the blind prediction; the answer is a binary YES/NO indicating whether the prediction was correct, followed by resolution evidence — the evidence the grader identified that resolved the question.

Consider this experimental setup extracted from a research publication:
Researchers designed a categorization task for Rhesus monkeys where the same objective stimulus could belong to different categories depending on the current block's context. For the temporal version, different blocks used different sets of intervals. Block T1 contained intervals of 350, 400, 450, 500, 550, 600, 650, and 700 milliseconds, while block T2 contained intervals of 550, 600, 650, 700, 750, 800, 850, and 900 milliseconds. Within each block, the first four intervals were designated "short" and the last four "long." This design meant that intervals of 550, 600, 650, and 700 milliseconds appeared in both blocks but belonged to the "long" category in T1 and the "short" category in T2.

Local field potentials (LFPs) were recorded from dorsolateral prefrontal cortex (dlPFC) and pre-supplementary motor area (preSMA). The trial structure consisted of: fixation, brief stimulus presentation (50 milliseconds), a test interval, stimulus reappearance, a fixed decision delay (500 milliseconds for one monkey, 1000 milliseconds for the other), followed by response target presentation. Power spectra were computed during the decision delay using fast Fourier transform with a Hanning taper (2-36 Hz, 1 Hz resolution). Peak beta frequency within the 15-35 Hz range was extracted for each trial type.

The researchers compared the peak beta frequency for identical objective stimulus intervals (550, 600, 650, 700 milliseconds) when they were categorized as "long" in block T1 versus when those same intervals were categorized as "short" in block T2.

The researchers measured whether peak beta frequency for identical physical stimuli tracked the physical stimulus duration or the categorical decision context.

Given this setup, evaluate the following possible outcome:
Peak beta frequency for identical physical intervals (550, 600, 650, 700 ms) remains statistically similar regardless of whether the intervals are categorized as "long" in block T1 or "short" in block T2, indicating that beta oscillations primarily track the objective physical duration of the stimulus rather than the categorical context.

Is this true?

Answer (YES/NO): NO